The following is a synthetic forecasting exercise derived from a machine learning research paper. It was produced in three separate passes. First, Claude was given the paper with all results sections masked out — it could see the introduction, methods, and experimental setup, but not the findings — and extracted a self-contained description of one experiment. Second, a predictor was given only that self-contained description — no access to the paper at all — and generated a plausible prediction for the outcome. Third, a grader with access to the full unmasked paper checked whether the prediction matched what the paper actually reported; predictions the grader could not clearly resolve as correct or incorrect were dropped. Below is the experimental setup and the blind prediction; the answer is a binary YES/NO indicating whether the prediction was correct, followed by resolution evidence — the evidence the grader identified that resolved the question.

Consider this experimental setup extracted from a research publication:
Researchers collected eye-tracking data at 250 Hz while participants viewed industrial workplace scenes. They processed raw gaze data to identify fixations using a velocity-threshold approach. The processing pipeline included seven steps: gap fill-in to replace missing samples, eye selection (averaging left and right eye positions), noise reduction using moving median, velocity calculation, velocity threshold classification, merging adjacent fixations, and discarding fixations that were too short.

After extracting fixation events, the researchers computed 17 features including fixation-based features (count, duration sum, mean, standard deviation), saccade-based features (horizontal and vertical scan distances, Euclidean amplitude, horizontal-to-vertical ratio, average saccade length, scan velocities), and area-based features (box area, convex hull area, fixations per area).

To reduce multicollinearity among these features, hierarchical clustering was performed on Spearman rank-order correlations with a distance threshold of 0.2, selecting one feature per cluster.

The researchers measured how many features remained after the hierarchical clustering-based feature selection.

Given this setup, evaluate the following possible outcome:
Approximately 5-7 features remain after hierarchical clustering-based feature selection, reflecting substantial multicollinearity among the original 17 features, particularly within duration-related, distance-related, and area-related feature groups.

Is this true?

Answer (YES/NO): NO